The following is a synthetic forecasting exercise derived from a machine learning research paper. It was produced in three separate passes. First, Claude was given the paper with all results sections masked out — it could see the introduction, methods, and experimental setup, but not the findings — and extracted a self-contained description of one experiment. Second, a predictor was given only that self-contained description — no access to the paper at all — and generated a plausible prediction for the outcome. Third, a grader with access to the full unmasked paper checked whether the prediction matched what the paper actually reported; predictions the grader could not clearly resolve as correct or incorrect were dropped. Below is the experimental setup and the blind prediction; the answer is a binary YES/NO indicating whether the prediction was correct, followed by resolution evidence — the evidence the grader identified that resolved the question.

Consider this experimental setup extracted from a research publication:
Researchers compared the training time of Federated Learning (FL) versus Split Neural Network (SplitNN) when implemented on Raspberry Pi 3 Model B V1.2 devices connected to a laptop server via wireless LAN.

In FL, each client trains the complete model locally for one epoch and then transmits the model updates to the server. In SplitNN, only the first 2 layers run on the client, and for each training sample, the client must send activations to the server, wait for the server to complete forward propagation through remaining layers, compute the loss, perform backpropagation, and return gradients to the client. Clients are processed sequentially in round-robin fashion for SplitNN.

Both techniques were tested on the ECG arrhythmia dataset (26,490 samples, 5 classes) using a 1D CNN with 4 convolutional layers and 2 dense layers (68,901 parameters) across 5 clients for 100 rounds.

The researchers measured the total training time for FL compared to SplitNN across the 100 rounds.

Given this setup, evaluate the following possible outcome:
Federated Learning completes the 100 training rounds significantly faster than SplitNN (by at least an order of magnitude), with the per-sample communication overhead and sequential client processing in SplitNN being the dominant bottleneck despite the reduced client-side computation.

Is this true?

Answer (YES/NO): NO